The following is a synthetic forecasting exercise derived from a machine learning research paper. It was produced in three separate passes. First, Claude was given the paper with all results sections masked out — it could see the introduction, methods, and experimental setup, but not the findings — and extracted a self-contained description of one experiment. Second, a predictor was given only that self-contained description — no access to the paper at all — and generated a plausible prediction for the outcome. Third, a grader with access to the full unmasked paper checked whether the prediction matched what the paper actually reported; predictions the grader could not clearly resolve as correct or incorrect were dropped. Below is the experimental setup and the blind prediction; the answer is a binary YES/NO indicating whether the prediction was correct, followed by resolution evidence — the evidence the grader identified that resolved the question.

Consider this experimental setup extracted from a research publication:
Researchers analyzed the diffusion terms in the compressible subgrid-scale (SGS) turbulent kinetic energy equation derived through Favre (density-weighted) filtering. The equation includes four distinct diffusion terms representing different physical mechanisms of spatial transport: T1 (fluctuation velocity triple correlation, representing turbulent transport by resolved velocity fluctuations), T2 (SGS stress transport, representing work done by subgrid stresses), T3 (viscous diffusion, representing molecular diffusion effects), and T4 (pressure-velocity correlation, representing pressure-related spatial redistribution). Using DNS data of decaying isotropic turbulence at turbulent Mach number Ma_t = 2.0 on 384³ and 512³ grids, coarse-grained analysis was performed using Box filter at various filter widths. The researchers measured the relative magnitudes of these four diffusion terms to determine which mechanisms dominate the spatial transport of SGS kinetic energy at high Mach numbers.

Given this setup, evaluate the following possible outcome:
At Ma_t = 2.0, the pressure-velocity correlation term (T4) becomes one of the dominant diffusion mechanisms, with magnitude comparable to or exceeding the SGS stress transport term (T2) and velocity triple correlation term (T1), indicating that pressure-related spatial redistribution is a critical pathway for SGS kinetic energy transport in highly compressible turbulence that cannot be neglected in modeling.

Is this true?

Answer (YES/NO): YES